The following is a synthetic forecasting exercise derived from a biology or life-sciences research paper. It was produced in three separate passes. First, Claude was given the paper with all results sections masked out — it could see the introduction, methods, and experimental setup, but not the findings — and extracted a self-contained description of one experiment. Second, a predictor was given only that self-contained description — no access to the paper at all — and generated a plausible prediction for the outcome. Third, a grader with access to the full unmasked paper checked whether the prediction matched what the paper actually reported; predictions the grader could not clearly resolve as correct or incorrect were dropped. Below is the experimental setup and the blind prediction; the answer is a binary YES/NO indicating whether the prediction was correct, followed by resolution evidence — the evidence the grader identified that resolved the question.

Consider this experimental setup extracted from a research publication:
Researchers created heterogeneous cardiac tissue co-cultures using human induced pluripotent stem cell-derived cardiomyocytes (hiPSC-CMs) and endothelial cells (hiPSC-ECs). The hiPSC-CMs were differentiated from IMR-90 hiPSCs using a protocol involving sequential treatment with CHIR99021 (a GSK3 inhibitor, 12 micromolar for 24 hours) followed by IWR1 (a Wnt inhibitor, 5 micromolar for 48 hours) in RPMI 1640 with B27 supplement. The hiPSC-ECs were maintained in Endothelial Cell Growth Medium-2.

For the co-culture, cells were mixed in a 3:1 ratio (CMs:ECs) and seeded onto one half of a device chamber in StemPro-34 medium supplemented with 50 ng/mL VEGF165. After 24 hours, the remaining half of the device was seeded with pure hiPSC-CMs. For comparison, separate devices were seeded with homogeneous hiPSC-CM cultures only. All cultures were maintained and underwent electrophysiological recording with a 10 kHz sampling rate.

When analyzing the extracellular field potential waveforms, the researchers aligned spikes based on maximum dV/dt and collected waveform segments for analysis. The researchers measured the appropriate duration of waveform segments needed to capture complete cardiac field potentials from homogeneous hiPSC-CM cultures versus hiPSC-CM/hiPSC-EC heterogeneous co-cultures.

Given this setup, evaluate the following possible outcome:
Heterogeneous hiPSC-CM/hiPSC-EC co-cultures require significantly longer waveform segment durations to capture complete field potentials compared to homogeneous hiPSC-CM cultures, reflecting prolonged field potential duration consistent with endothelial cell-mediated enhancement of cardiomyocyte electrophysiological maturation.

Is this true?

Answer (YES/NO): NO